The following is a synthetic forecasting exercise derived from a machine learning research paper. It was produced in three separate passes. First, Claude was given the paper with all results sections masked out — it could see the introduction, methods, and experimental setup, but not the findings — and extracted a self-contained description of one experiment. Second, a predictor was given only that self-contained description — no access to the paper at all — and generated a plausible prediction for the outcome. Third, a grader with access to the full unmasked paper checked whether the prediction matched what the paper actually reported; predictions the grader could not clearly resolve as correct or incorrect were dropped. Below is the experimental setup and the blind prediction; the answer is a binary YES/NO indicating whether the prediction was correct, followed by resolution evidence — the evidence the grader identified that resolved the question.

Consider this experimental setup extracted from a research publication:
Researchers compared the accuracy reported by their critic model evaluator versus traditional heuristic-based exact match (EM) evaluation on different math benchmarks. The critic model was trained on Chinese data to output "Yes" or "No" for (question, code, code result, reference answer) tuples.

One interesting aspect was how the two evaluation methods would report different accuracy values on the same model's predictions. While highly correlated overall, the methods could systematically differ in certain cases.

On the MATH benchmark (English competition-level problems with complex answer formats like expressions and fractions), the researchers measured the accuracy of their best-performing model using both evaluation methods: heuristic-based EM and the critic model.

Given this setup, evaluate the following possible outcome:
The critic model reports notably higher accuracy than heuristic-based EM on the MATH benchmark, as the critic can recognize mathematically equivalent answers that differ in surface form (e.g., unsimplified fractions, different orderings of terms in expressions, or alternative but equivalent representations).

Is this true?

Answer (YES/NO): YES